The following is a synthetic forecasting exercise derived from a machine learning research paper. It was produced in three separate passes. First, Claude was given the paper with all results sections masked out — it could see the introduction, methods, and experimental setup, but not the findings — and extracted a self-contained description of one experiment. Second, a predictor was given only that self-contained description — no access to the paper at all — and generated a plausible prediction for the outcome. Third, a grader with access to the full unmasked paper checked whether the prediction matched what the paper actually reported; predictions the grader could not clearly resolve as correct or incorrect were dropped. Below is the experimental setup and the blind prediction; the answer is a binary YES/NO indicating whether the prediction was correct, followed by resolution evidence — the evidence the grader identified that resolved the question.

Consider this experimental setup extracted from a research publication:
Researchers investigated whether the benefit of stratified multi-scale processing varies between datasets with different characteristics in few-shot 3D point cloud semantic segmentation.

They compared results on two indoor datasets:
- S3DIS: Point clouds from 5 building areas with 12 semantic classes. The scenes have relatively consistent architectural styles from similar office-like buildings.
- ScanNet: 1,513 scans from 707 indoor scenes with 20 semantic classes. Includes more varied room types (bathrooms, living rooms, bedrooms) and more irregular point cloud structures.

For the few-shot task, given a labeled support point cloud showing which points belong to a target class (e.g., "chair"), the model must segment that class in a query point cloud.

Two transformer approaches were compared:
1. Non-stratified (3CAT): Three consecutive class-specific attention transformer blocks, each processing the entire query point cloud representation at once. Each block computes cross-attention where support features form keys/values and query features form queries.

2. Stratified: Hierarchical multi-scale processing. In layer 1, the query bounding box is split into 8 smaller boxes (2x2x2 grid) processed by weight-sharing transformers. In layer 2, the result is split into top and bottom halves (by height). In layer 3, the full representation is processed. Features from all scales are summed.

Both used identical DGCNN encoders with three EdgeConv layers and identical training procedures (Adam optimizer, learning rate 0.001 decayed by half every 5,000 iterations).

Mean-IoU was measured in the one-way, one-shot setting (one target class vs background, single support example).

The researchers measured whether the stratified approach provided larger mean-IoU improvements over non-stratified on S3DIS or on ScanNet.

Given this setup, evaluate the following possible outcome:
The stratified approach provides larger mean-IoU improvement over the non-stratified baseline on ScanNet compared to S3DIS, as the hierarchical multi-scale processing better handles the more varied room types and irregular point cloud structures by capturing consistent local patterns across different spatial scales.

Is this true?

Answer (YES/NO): NO